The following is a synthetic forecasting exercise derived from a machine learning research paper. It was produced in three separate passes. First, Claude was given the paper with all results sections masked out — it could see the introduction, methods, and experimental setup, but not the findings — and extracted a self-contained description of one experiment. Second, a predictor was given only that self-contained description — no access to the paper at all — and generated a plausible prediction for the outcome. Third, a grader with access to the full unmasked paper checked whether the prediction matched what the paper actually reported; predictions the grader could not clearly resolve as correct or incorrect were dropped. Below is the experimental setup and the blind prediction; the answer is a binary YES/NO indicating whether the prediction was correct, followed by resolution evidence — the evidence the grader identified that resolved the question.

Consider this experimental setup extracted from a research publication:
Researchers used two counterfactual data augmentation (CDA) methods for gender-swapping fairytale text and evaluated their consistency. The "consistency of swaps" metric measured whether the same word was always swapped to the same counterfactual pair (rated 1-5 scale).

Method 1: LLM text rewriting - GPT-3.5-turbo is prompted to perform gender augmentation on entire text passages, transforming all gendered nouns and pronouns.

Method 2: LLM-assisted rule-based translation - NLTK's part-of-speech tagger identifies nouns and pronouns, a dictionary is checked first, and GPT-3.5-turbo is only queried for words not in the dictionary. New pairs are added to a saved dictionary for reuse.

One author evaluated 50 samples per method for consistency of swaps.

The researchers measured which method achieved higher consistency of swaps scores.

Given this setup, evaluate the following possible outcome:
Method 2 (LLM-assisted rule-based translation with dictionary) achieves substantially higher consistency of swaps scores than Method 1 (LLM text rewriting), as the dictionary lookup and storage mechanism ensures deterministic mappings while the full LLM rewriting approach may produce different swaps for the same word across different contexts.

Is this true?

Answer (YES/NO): NO